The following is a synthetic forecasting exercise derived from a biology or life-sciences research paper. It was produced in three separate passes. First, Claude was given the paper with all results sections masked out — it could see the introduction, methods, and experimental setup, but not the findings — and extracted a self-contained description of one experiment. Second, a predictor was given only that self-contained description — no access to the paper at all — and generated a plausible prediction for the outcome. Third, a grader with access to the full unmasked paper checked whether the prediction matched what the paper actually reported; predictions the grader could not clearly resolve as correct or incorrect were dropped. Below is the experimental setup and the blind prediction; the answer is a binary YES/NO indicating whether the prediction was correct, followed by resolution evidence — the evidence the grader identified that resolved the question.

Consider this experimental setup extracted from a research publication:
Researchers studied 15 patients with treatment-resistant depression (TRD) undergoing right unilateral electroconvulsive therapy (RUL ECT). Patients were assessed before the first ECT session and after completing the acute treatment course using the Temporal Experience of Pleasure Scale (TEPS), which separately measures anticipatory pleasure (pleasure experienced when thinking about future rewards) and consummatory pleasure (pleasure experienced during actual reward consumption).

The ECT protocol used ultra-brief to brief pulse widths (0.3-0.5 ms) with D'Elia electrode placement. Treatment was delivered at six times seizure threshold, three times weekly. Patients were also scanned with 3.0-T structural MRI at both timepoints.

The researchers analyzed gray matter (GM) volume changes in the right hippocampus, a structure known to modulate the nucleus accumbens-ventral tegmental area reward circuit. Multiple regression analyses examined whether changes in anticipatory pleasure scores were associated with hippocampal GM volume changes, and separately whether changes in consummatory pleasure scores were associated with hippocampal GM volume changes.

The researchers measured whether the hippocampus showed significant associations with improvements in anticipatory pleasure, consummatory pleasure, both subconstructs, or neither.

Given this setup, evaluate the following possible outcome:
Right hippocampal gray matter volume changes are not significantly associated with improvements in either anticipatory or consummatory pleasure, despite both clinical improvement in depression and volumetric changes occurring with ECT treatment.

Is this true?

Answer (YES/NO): NO